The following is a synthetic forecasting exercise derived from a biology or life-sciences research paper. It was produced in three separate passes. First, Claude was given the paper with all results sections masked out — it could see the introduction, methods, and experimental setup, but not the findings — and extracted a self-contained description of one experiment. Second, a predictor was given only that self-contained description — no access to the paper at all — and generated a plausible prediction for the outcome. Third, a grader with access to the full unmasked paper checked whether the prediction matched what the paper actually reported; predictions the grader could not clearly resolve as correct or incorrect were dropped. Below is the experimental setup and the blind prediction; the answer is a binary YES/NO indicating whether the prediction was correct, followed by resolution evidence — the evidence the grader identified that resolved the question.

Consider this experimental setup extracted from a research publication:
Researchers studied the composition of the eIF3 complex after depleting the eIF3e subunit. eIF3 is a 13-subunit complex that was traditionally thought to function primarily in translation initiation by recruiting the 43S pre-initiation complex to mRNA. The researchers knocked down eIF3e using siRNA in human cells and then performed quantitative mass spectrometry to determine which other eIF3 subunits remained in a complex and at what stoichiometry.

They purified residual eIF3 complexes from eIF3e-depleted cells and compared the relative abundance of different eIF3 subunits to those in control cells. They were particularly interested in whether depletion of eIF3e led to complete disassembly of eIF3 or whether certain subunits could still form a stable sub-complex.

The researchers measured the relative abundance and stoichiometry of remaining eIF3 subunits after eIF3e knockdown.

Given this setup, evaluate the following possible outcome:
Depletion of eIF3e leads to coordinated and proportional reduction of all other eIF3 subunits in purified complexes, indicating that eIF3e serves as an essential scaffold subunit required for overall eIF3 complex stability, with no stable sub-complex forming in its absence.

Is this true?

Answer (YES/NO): NO